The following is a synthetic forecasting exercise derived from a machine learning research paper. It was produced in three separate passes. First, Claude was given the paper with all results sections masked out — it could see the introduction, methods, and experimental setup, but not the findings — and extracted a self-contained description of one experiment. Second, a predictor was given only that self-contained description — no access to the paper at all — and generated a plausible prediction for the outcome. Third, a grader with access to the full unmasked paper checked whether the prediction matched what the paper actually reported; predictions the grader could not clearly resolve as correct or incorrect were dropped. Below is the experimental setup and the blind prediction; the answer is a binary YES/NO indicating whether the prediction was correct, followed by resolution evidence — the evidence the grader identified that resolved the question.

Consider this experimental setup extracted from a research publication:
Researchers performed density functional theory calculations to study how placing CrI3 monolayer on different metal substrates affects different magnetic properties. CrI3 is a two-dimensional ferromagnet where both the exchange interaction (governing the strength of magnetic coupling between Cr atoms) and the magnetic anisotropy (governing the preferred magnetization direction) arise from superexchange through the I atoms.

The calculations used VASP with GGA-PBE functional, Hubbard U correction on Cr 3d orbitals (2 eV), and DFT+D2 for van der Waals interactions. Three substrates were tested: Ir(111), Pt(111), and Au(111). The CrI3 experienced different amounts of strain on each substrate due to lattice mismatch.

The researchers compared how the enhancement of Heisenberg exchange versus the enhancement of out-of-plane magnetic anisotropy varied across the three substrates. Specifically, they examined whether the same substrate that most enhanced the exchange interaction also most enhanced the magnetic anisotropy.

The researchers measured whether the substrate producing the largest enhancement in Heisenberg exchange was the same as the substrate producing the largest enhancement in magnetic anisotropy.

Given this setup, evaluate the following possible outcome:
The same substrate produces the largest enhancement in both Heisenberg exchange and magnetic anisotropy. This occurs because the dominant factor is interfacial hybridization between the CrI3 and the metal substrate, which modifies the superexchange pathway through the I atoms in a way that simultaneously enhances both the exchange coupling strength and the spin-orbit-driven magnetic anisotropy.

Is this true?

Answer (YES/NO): NO